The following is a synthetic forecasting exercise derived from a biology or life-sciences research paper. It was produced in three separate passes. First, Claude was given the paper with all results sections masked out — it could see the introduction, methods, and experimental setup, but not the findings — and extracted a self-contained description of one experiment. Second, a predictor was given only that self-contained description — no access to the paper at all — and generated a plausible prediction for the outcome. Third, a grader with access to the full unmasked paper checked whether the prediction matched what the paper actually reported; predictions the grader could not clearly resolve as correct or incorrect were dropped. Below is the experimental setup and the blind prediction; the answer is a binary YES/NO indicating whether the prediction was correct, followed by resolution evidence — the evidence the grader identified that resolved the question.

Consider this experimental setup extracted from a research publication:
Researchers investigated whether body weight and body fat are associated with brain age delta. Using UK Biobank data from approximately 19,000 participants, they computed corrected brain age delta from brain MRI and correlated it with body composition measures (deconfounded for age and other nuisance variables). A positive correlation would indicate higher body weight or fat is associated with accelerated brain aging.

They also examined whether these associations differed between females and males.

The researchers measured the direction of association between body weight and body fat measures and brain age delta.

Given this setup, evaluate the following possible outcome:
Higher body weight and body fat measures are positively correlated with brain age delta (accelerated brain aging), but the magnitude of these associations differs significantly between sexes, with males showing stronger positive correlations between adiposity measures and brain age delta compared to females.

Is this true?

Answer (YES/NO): NO